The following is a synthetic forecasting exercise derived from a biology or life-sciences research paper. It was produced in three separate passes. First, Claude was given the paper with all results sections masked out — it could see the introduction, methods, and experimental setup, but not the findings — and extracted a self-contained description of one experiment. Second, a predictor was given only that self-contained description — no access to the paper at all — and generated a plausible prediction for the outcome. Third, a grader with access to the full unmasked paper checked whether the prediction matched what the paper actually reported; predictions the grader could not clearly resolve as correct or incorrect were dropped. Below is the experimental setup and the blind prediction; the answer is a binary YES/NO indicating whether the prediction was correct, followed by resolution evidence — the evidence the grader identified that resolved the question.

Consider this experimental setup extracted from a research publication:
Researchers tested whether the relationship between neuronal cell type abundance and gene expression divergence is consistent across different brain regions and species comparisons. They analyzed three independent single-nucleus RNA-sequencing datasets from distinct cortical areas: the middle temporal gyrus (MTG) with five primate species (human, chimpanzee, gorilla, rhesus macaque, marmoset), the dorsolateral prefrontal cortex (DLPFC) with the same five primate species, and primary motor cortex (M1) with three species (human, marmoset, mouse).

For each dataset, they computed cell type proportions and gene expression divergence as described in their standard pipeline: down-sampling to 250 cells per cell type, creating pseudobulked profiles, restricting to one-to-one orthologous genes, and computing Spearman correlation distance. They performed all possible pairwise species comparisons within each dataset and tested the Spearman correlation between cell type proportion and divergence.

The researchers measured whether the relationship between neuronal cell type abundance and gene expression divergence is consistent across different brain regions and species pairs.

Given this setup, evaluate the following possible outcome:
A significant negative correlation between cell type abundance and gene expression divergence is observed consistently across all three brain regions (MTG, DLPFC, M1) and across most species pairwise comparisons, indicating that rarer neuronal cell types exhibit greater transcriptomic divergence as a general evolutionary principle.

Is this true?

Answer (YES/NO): YES